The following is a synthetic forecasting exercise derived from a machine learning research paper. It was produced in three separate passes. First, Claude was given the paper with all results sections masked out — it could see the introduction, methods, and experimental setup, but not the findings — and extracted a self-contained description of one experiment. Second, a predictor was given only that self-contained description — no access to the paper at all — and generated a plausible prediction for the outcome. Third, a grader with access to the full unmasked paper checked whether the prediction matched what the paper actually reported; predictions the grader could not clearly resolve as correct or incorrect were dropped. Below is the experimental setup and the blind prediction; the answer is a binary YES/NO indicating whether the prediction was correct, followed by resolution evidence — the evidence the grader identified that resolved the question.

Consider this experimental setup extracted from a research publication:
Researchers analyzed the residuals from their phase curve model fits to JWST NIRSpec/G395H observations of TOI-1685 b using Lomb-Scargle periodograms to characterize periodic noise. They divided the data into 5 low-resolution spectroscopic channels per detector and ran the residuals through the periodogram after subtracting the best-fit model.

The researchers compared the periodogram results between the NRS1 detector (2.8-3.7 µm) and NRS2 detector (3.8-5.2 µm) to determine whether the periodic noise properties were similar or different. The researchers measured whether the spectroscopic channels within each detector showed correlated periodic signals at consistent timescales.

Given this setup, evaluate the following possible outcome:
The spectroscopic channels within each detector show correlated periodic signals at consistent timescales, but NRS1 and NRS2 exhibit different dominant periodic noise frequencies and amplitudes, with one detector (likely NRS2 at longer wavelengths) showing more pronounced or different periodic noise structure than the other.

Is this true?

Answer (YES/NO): NO